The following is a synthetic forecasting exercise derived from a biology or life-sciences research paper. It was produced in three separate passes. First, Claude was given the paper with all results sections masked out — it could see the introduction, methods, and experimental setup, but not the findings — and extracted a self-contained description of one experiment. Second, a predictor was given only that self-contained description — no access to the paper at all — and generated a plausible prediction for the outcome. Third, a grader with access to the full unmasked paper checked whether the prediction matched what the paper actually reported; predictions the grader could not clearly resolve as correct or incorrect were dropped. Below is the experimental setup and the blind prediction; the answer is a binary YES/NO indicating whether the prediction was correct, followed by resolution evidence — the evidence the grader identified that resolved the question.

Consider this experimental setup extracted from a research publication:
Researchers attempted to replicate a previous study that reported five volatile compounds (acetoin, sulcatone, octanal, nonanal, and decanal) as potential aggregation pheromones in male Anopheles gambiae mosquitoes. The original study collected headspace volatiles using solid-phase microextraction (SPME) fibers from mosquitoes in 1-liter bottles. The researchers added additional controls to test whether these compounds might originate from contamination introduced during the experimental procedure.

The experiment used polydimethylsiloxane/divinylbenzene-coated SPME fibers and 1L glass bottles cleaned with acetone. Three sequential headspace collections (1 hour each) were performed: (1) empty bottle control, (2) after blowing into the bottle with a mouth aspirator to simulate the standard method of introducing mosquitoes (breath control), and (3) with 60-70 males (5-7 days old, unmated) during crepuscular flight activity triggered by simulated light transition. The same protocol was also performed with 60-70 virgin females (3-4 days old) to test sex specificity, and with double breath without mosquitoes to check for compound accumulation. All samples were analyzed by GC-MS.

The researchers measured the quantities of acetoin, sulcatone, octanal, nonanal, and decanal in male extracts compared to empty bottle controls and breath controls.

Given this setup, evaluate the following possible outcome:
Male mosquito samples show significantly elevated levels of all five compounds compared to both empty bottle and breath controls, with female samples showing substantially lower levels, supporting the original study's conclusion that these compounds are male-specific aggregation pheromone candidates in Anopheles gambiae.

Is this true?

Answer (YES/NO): NO